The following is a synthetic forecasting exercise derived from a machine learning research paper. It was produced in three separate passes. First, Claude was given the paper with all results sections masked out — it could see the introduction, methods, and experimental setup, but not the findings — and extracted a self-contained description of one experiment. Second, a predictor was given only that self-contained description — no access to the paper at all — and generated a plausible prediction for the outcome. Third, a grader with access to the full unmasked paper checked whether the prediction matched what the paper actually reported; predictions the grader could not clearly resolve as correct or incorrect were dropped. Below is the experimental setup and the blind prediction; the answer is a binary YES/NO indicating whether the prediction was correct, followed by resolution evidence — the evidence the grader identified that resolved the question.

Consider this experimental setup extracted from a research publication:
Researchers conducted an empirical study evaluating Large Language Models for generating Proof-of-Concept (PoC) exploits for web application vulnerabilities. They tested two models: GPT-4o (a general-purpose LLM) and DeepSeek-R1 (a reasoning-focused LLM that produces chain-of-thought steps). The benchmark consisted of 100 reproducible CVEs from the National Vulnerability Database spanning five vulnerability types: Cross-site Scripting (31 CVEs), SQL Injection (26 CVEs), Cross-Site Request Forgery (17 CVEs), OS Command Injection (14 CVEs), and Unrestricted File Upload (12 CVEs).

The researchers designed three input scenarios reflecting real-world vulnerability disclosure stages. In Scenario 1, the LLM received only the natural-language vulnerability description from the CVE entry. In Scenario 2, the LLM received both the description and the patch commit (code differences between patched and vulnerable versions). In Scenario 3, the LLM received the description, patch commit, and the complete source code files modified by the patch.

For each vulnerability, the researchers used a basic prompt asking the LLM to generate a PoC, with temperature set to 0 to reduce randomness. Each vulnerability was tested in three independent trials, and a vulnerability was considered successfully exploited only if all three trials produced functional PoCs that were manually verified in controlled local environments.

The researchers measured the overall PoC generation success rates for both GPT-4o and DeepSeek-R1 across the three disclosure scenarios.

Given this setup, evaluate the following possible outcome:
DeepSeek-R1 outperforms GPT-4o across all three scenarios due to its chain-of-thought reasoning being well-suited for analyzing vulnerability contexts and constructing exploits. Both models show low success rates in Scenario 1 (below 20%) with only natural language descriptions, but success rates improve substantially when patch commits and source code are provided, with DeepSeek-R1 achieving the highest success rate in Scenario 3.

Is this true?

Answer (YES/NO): NO